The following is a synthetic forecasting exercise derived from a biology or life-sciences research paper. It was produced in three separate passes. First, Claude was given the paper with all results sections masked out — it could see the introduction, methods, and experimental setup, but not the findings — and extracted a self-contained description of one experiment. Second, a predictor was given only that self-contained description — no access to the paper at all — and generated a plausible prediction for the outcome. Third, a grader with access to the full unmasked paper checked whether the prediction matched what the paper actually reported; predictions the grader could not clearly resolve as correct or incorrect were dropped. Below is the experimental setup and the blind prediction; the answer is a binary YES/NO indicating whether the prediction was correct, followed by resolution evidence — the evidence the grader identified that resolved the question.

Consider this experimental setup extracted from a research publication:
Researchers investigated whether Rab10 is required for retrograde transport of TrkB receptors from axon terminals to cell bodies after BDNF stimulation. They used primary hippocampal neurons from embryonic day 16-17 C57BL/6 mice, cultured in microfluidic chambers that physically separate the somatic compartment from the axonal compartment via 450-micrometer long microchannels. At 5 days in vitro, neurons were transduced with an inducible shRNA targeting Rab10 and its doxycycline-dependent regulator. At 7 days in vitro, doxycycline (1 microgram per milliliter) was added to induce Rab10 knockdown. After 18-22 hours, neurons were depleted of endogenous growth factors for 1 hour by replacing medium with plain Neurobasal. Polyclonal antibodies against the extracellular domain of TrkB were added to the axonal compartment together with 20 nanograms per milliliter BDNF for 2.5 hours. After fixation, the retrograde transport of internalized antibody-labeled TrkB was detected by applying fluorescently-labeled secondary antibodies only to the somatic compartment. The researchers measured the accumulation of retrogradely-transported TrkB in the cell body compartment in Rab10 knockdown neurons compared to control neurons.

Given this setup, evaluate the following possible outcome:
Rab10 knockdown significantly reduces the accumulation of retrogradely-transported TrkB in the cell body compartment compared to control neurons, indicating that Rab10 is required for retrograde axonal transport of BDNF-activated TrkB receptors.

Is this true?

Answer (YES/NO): YES